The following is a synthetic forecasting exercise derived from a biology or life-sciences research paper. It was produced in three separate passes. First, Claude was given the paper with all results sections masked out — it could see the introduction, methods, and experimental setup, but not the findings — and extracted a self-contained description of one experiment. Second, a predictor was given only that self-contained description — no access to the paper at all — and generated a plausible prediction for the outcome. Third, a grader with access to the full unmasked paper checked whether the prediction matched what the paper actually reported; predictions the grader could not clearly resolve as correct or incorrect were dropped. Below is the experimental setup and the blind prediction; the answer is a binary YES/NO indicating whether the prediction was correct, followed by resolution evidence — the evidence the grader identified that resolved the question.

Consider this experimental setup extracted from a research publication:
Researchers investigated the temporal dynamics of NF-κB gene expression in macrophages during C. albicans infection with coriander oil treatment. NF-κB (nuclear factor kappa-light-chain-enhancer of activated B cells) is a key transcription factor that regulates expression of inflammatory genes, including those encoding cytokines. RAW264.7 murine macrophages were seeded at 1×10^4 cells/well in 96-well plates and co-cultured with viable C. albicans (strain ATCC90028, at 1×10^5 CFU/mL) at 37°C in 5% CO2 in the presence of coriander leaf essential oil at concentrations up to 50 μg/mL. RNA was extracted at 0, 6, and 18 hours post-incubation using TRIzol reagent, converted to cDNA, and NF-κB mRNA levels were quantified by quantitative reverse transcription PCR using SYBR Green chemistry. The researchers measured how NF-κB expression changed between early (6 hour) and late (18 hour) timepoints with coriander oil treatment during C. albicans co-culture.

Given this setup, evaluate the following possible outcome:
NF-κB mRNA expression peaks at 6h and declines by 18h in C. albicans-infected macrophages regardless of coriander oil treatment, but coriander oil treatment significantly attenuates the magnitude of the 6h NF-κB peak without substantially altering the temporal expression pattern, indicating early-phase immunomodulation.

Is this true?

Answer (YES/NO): NO